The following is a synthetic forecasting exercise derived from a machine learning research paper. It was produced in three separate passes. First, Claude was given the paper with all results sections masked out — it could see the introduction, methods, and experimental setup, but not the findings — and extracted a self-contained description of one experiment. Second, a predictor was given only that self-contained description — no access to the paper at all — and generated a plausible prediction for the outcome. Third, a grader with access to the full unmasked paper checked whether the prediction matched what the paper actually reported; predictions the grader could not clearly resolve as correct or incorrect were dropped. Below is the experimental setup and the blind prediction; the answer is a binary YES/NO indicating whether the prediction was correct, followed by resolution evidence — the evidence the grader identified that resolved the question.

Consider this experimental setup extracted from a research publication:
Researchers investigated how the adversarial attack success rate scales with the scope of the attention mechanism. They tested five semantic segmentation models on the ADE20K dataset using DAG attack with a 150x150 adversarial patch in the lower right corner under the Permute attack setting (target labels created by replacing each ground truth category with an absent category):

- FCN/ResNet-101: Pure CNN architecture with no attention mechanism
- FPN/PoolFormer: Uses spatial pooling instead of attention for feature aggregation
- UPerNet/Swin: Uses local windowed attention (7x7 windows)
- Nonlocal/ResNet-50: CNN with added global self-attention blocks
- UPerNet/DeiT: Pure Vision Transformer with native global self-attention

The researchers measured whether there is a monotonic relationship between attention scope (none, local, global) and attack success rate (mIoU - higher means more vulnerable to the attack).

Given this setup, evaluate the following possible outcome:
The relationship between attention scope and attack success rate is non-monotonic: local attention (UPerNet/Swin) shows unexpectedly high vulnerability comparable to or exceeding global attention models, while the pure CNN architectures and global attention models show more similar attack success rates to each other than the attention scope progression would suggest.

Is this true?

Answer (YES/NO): NO